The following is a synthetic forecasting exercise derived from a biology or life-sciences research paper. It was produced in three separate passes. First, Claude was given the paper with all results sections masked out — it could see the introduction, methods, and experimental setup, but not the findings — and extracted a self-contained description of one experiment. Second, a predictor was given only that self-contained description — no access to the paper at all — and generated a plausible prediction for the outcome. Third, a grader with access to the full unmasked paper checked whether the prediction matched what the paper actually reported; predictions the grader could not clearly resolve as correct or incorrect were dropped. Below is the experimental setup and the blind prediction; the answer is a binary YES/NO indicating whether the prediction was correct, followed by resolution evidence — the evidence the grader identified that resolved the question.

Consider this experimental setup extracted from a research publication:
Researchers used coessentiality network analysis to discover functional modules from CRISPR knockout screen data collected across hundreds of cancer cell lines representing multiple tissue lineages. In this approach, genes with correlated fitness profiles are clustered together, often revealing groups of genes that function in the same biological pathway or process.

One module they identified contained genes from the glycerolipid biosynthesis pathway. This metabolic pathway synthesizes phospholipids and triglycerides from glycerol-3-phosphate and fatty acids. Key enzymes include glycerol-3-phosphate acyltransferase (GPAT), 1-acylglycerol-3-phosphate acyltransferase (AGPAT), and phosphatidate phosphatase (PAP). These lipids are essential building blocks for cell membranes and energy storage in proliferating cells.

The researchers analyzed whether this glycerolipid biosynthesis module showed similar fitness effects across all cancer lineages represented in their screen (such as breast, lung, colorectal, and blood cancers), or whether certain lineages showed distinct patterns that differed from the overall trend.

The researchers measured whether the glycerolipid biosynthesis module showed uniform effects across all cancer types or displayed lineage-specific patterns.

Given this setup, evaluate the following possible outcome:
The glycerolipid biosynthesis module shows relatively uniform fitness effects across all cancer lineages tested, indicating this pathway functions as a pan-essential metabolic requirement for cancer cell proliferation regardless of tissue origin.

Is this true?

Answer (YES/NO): NO